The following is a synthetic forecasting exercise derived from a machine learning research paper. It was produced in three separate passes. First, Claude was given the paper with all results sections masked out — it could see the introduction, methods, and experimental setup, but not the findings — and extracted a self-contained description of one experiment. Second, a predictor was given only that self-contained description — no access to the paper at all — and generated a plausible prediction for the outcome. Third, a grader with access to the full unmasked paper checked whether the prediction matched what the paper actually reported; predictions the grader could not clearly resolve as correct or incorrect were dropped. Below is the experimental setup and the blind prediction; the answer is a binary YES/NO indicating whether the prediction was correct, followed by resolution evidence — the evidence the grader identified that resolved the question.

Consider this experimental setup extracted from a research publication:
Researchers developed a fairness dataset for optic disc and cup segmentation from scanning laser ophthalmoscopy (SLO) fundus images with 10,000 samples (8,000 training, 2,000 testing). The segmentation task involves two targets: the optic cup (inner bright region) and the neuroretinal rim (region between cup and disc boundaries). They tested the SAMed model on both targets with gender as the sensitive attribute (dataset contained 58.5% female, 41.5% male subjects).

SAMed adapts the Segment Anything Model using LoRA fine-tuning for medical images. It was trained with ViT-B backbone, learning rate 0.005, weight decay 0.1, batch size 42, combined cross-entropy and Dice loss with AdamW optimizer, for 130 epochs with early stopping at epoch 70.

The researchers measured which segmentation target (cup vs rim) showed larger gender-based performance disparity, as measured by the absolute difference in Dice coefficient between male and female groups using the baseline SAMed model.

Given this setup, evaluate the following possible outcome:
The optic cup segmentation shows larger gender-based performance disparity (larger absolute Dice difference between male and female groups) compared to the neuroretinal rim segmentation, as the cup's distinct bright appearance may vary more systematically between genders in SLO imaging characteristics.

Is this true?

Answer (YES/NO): NO